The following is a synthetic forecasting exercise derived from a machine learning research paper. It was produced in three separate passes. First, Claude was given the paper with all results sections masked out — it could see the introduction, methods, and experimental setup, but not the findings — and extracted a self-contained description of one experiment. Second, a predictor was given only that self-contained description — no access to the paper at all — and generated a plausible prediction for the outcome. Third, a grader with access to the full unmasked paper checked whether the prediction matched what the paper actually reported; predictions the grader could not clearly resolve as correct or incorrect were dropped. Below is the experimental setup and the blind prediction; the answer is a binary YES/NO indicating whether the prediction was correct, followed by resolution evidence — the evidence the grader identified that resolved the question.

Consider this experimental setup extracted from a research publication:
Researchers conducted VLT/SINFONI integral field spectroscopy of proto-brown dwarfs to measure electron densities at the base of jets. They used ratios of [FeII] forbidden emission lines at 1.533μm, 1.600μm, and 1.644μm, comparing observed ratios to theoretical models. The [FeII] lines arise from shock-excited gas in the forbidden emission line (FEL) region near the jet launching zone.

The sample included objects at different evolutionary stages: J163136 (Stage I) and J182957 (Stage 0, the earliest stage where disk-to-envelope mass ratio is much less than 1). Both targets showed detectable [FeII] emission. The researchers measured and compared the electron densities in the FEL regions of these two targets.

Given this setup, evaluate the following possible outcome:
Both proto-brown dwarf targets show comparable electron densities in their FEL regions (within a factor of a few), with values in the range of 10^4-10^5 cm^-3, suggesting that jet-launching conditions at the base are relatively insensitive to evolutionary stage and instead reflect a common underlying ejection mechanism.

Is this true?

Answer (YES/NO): NO